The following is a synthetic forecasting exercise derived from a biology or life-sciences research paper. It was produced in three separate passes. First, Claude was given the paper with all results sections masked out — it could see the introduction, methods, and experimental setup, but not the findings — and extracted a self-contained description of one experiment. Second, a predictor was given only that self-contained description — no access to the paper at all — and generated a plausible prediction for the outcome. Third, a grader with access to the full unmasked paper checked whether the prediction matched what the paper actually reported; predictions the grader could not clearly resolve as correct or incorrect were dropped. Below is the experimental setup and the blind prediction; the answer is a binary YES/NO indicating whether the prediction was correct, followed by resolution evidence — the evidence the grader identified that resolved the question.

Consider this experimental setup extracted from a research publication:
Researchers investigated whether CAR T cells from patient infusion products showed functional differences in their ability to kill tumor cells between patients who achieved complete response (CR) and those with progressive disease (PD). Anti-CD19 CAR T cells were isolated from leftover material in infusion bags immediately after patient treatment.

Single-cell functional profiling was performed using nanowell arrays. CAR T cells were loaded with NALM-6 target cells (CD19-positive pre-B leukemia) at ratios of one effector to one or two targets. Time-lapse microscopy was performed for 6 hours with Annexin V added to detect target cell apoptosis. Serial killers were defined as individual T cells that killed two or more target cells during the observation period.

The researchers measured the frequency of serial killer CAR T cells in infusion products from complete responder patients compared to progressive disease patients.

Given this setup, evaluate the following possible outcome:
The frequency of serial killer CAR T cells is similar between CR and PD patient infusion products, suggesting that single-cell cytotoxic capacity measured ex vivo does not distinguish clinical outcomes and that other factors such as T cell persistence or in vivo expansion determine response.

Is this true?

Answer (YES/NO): NO